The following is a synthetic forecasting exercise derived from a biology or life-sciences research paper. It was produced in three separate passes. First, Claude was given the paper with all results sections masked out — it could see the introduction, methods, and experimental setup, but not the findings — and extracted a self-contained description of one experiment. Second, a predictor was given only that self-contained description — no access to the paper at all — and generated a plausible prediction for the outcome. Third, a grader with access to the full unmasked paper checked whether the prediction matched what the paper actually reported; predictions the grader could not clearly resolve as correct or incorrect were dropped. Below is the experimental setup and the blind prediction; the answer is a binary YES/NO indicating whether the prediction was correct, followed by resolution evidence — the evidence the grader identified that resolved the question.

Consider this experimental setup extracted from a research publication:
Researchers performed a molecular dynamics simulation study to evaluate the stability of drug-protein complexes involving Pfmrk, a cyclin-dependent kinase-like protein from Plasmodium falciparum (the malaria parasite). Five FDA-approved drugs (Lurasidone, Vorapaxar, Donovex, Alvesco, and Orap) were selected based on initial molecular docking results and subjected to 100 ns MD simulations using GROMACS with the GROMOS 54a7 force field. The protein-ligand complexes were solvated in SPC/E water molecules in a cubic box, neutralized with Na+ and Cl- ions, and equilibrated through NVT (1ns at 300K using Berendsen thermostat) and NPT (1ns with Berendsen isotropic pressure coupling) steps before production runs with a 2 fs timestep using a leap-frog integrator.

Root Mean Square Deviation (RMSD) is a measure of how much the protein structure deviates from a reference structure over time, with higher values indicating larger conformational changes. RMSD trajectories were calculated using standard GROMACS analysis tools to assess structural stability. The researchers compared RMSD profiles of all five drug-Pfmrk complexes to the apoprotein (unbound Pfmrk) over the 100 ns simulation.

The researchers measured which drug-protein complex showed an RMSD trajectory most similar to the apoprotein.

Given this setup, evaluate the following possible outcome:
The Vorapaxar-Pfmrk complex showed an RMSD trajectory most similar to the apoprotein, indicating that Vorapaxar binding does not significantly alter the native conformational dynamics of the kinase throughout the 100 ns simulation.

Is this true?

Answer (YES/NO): YES